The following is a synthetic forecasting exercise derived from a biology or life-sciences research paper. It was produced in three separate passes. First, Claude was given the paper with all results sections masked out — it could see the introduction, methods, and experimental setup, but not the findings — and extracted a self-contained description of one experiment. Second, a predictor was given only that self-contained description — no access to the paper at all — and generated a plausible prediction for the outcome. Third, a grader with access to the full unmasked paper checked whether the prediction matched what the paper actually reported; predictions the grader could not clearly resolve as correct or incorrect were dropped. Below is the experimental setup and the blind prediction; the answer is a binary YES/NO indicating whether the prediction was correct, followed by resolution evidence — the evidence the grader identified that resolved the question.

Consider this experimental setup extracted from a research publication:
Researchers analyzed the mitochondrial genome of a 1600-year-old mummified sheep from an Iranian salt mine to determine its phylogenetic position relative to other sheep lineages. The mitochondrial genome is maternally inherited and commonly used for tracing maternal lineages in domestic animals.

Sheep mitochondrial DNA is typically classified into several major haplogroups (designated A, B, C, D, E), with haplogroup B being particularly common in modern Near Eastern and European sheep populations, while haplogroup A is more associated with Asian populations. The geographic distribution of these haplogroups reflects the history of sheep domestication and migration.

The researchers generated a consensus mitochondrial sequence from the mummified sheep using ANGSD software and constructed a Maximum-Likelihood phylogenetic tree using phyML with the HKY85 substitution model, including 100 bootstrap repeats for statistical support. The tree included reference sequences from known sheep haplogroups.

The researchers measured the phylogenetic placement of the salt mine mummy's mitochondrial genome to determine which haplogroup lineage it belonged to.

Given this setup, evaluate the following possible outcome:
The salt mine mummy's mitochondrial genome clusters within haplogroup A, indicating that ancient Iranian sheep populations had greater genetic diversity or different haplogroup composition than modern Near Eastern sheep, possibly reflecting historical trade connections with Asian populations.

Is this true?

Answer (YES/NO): NO